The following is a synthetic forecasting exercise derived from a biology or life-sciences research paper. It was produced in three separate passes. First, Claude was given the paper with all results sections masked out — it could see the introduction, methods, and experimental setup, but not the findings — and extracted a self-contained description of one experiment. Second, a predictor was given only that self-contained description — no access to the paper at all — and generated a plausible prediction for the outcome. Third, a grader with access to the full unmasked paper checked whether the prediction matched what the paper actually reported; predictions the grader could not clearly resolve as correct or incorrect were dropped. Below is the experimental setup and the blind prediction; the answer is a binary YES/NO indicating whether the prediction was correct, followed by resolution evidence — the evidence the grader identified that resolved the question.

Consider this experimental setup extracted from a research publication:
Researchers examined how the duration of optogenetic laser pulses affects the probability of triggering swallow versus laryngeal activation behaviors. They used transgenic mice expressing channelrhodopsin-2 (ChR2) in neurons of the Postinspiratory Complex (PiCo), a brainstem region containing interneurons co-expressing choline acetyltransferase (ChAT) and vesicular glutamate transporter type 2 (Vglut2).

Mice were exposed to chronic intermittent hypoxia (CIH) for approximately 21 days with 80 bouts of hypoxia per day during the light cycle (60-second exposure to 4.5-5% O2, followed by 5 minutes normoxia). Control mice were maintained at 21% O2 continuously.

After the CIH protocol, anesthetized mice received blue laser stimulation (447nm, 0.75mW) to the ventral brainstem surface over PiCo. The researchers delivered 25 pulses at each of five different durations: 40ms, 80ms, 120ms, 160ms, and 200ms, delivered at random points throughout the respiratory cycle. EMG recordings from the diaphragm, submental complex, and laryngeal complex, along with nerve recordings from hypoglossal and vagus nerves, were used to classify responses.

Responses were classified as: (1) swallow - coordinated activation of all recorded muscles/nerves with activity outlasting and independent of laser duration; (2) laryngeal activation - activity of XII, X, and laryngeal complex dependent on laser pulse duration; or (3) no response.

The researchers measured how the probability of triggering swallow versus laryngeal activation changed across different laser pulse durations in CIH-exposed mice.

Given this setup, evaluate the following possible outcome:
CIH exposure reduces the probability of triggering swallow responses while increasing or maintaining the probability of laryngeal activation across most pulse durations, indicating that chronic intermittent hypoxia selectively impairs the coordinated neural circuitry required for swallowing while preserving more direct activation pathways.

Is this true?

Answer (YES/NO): NO